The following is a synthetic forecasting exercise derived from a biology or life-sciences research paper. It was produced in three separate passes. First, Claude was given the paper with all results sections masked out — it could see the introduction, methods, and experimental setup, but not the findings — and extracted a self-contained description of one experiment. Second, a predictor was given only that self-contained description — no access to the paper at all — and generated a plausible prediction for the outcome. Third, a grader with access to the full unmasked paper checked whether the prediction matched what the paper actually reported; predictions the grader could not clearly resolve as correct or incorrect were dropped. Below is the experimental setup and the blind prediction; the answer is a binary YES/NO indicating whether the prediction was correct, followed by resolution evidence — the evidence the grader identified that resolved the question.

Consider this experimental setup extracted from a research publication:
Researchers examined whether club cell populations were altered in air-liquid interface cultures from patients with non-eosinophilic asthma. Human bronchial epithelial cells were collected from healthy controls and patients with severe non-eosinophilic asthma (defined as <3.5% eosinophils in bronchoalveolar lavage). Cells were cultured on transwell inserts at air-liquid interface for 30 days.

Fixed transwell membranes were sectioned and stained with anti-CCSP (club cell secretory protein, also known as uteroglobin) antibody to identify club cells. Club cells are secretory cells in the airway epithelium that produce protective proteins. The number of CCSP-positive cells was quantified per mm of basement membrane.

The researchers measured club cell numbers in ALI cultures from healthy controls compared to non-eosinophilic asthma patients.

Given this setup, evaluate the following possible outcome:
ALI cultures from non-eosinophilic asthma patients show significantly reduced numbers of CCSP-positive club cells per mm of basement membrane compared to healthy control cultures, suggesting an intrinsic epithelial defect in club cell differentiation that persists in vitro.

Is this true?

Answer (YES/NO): NO